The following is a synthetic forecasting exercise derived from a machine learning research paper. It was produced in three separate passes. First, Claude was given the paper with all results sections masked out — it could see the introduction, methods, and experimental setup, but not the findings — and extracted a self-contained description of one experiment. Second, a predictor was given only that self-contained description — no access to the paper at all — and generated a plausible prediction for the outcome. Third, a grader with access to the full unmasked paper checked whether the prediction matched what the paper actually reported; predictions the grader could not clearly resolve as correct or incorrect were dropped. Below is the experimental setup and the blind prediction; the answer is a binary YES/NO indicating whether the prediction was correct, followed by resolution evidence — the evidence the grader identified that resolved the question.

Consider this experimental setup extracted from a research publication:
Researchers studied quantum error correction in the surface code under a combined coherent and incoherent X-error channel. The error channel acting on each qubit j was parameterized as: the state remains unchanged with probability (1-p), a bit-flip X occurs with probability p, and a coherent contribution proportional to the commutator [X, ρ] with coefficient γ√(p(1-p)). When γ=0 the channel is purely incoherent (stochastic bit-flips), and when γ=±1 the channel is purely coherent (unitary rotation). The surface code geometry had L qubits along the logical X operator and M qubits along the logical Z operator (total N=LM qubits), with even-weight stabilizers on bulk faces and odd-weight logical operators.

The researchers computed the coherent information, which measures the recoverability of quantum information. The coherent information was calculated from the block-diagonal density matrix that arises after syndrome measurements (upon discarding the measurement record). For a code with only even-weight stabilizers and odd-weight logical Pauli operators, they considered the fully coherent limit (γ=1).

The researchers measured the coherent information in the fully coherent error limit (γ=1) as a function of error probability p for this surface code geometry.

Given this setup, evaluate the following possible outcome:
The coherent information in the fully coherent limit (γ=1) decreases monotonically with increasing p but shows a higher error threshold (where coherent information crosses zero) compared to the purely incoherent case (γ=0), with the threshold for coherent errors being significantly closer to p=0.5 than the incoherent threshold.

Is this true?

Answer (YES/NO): NO